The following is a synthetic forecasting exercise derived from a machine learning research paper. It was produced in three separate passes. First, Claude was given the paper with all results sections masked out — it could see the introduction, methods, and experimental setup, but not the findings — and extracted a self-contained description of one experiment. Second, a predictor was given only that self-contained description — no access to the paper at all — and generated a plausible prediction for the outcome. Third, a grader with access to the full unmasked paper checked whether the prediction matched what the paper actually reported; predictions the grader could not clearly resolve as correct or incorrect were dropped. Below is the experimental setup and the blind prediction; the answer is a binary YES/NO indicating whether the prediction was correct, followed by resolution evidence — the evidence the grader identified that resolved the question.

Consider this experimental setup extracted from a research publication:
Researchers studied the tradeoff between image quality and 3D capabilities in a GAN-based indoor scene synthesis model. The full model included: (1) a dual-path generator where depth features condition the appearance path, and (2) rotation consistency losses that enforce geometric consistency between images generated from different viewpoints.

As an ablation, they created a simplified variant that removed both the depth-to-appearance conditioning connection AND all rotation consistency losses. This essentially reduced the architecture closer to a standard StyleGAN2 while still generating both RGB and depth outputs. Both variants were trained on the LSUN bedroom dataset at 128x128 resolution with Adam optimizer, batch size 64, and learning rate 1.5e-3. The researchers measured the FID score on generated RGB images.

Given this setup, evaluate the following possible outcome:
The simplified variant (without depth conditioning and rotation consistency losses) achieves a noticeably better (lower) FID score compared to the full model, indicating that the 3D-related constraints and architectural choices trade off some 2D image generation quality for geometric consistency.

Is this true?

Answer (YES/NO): YES